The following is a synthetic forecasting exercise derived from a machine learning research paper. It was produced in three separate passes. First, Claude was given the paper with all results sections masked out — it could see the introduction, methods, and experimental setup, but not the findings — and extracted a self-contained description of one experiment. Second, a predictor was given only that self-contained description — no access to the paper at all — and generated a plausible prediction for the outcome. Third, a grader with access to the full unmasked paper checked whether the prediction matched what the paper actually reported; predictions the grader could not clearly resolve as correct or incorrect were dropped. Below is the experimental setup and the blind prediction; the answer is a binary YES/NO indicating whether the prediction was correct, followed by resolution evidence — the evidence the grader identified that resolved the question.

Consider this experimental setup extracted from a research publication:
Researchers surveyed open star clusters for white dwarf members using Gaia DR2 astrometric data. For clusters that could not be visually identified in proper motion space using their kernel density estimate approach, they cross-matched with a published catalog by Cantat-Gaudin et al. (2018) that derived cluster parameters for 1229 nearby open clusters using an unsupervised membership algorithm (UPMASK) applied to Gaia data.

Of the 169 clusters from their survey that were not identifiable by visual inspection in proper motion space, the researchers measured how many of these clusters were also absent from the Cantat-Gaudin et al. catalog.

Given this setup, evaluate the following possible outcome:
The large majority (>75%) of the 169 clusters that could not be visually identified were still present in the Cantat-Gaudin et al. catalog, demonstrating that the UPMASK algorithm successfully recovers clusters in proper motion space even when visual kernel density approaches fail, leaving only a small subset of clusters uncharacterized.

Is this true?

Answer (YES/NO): NO